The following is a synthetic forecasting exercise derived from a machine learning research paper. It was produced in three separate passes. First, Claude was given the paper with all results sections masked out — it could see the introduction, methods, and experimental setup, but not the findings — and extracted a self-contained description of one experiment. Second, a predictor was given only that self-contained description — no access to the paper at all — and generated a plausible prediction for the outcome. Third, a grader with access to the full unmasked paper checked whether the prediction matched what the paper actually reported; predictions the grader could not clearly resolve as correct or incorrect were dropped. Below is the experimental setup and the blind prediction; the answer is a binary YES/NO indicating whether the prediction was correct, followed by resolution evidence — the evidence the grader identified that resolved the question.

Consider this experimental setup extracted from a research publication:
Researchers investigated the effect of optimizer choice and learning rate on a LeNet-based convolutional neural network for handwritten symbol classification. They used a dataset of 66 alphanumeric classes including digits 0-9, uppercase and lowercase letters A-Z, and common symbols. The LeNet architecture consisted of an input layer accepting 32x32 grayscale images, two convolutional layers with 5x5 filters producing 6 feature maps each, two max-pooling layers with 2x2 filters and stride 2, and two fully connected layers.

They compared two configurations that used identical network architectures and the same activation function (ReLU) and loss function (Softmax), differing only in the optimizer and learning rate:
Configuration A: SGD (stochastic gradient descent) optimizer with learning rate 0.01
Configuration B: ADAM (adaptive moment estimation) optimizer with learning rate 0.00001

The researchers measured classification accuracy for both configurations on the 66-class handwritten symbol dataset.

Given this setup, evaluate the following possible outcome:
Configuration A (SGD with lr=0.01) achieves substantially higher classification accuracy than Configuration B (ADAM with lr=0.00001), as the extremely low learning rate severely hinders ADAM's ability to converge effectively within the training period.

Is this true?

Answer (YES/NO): NO